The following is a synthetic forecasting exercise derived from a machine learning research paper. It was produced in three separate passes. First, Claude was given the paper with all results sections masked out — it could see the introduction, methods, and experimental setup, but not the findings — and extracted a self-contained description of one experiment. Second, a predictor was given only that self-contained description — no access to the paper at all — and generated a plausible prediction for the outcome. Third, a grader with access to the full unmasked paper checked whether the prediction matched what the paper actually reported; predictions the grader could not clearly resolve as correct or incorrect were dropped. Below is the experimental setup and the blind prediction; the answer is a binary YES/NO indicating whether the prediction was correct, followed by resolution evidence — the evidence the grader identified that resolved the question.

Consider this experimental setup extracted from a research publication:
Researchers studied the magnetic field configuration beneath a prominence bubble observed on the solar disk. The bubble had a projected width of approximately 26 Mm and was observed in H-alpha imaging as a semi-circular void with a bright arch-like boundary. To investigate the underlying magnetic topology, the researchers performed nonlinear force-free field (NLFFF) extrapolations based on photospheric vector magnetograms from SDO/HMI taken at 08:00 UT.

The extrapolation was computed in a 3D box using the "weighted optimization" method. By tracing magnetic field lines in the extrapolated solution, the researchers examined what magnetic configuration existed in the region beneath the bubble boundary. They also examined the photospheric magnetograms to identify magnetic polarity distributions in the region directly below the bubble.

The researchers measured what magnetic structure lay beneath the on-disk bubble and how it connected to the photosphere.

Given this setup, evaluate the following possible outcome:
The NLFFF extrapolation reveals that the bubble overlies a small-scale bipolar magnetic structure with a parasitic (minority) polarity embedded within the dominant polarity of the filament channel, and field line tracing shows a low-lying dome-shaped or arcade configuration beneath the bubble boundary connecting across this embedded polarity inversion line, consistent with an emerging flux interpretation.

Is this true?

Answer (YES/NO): NO